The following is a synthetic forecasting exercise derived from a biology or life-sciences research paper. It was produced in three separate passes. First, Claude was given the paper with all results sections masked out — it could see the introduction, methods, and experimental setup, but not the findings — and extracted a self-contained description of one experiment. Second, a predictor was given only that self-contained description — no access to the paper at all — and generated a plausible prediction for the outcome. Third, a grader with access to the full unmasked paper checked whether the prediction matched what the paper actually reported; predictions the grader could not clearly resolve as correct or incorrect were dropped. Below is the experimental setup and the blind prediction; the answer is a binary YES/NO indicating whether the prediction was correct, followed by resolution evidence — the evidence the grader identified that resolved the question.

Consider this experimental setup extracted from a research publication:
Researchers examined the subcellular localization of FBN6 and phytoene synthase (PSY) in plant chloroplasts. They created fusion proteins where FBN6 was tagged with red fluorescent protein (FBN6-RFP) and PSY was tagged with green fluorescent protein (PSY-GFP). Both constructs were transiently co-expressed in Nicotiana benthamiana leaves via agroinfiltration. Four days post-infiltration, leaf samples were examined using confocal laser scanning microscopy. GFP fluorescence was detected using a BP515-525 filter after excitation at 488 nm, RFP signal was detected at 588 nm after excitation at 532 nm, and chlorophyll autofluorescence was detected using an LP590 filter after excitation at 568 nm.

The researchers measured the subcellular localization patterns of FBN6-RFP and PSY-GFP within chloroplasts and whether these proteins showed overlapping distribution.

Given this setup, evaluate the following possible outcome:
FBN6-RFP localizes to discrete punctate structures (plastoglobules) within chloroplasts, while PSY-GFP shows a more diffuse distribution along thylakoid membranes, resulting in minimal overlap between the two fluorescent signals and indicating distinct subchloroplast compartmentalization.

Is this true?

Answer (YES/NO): NO